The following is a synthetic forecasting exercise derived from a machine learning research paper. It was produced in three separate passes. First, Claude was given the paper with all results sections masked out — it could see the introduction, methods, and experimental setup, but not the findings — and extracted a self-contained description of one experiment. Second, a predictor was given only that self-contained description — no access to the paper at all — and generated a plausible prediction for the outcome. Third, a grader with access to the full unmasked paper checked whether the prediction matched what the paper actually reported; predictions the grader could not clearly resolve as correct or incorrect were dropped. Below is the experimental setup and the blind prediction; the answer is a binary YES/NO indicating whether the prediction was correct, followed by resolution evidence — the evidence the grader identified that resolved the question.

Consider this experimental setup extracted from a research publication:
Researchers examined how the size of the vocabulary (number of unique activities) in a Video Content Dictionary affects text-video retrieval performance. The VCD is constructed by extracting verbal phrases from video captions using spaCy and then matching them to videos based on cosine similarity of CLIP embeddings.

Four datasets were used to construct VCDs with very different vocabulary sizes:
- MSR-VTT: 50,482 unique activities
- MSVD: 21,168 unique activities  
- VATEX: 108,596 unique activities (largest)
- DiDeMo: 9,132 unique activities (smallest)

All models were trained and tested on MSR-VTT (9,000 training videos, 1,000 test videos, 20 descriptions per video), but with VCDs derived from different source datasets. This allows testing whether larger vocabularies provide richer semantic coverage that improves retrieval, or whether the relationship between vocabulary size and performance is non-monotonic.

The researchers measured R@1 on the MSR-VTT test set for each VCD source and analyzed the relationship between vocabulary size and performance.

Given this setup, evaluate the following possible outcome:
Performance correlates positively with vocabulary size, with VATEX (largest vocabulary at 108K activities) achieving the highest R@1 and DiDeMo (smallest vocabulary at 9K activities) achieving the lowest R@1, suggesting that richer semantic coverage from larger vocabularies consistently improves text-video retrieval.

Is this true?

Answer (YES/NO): NO